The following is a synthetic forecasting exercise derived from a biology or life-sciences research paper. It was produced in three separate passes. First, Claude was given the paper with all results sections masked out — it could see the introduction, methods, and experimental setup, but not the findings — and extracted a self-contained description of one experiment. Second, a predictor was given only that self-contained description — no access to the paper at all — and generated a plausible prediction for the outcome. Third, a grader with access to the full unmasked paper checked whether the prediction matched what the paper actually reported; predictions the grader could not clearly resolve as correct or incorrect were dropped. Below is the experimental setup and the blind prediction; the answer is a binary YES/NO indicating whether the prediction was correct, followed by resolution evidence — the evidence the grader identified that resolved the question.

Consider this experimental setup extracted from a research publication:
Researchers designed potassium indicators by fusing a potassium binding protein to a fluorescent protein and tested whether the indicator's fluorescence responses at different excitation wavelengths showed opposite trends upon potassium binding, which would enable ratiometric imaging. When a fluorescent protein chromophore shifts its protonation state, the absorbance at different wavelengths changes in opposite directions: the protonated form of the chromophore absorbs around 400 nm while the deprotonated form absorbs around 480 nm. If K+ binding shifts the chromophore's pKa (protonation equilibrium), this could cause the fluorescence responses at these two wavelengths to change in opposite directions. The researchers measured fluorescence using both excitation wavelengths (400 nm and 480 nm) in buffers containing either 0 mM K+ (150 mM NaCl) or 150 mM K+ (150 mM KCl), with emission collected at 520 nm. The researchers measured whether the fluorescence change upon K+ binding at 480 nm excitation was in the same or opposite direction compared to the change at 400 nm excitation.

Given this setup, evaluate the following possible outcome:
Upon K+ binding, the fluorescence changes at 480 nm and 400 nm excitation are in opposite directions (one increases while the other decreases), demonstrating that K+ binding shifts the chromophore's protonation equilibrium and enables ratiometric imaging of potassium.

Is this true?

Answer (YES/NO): YES